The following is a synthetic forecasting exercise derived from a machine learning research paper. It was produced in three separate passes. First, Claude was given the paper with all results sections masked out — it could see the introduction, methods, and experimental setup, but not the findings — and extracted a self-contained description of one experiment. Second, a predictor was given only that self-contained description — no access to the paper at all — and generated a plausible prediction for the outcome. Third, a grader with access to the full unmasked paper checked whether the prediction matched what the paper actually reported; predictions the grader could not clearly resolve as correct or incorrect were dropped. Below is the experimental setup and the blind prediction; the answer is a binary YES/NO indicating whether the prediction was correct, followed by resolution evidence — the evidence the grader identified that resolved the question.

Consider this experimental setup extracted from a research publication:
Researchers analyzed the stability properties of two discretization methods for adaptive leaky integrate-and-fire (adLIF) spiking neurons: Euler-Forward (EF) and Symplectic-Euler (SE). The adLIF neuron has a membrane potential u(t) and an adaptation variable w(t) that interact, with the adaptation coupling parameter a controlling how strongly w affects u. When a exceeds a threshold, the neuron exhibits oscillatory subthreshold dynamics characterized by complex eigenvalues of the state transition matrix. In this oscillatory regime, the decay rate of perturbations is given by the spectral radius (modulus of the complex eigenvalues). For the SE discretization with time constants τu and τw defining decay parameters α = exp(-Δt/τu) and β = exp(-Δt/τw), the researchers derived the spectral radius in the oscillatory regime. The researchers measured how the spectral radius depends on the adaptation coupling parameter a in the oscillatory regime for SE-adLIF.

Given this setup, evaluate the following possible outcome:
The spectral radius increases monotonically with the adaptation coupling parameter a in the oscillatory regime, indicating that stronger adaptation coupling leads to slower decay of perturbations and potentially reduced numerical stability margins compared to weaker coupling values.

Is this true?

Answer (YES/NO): NO